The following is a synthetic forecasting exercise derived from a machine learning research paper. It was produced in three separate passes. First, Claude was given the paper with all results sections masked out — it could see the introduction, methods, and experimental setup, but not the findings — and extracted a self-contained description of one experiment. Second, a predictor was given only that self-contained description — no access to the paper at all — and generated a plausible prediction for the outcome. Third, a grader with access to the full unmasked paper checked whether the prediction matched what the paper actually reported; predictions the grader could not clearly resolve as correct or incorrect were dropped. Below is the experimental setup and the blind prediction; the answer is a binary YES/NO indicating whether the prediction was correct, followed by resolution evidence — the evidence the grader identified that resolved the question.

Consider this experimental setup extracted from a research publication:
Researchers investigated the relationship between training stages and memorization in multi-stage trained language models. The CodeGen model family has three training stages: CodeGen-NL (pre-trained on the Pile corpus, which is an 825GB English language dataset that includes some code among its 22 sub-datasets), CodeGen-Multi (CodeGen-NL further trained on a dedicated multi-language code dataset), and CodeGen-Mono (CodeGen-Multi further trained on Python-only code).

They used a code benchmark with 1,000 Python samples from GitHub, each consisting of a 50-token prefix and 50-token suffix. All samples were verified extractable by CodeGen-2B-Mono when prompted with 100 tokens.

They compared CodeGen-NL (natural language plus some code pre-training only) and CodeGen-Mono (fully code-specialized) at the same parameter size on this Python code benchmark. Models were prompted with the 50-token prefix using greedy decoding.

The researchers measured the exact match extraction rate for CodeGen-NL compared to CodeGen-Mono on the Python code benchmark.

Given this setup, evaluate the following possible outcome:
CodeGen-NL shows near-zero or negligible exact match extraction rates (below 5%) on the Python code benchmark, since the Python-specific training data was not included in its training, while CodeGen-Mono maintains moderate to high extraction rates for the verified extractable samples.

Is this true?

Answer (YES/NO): NO